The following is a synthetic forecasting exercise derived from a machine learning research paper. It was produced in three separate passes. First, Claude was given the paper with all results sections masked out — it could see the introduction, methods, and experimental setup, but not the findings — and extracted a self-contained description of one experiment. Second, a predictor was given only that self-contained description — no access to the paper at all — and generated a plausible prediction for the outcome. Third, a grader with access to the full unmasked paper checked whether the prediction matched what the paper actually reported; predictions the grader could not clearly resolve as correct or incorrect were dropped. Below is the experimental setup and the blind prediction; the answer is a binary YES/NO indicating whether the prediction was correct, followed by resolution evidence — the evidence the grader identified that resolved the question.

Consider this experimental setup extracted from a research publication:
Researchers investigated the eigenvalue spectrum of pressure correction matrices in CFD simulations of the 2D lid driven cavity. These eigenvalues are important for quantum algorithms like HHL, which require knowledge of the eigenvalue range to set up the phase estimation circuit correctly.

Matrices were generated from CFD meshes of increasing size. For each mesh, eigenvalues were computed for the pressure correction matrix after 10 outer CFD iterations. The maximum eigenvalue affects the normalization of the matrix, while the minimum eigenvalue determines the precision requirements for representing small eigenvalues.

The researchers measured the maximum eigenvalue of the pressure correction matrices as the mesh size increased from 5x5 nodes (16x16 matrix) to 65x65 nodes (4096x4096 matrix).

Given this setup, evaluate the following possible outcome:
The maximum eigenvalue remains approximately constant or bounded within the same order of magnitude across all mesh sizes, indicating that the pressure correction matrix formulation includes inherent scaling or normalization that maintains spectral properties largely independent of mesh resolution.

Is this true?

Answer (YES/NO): NO